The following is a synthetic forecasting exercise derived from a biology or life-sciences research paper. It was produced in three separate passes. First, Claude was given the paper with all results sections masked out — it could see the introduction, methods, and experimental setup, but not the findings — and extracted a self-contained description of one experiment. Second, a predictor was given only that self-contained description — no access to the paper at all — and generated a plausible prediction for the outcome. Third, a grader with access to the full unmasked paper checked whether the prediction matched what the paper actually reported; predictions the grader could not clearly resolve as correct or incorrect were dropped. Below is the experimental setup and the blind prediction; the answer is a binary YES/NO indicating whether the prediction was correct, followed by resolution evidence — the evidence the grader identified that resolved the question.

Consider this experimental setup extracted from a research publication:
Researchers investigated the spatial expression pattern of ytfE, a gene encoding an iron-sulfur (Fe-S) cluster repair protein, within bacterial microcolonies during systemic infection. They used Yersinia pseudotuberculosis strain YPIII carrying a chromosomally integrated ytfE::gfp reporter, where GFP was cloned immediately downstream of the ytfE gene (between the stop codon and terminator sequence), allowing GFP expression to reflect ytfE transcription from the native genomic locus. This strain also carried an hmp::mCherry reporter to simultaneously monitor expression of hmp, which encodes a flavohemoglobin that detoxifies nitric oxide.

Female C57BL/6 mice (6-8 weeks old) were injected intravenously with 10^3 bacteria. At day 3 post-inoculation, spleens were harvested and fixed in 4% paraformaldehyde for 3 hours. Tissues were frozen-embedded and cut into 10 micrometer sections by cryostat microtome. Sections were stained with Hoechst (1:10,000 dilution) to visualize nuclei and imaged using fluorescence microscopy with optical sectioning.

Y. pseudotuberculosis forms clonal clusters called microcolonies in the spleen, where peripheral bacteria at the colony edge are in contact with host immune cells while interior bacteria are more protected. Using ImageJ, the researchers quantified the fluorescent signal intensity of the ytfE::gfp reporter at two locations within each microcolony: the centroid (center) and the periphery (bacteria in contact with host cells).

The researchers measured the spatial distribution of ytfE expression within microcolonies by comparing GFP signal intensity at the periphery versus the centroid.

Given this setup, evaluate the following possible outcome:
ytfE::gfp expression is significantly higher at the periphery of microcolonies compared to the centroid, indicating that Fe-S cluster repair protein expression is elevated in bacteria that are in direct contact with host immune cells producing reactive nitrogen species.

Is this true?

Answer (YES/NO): YES